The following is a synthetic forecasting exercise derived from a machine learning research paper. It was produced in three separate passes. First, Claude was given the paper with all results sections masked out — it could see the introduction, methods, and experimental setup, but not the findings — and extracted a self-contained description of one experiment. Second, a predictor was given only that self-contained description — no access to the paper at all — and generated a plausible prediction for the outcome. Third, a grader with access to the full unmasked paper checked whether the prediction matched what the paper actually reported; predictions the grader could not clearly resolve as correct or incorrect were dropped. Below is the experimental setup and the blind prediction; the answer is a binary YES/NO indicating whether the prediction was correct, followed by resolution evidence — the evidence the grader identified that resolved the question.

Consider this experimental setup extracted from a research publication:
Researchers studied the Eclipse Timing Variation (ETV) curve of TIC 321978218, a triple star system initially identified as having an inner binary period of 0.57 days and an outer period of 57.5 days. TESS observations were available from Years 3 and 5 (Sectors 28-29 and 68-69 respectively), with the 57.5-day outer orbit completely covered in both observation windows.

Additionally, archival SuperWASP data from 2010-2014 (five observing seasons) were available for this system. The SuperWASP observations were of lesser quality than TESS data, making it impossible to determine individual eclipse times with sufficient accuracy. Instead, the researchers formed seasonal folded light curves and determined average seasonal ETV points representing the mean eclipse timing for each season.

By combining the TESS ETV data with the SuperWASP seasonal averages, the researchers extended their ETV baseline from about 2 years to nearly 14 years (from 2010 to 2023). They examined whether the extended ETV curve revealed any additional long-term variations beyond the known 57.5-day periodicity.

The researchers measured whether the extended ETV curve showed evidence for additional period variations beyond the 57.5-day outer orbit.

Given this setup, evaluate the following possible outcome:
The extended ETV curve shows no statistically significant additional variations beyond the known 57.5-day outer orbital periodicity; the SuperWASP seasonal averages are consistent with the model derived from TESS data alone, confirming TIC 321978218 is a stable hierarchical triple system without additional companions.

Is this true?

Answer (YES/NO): NO